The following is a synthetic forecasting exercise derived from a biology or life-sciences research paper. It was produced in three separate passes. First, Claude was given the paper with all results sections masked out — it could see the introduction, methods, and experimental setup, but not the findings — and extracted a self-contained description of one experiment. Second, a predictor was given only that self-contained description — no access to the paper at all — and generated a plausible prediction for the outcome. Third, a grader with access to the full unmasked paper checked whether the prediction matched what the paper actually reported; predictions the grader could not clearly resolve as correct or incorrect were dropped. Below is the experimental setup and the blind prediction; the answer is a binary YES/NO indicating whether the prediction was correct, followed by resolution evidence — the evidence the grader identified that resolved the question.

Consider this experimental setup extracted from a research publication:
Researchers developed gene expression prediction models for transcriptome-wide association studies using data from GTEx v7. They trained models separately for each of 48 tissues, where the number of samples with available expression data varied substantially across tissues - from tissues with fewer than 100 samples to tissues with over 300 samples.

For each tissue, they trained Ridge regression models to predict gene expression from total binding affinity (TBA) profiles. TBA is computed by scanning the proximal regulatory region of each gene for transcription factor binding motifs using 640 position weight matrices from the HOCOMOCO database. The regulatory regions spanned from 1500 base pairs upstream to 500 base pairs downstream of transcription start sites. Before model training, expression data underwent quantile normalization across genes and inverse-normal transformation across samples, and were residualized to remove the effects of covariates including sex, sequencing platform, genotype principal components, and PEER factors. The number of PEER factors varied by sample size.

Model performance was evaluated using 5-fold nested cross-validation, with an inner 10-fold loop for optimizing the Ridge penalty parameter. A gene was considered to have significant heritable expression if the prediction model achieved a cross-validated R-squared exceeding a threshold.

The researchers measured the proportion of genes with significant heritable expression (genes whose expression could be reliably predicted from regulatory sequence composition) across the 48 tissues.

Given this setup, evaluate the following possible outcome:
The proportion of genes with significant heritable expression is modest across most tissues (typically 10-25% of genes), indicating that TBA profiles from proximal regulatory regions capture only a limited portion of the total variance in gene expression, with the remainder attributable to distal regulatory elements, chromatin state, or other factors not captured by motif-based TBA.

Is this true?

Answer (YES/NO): NO